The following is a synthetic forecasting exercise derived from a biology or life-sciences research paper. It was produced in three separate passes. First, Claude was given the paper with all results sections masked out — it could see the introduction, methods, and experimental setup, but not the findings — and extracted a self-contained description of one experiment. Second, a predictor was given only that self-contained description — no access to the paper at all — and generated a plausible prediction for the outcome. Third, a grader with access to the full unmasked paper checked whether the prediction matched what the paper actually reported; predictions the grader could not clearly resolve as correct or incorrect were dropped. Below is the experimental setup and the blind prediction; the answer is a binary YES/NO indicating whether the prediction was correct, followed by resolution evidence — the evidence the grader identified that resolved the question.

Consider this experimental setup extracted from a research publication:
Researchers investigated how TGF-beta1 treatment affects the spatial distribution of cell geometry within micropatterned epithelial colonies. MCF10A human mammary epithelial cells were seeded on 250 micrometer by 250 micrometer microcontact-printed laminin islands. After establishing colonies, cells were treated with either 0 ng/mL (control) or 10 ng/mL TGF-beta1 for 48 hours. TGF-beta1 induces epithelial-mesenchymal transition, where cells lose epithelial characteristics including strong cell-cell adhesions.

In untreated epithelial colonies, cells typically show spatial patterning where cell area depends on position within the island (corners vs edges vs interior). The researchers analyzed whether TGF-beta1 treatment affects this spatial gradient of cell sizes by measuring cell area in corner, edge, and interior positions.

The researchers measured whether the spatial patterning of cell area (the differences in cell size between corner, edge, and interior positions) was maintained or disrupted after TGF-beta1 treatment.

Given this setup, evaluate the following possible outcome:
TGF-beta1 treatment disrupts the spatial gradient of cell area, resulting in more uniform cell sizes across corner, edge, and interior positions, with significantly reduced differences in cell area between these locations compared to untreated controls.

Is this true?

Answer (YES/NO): NO